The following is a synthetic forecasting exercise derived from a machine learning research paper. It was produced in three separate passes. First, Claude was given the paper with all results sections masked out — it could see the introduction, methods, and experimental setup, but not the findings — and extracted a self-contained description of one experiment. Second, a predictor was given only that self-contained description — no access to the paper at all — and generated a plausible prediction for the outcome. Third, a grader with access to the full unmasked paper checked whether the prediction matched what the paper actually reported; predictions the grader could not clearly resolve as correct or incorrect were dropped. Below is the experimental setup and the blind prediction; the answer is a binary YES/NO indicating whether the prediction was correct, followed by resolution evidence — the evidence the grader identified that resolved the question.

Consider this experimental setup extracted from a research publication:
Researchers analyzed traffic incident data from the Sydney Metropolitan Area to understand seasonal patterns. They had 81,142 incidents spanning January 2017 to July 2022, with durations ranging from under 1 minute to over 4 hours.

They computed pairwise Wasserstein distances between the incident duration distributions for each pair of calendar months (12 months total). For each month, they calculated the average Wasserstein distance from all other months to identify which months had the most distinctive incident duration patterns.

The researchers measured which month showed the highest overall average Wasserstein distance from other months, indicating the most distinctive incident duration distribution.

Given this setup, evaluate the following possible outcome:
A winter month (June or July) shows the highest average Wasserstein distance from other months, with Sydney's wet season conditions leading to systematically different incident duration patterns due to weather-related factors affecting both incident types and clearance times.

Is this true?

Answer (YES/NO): NO